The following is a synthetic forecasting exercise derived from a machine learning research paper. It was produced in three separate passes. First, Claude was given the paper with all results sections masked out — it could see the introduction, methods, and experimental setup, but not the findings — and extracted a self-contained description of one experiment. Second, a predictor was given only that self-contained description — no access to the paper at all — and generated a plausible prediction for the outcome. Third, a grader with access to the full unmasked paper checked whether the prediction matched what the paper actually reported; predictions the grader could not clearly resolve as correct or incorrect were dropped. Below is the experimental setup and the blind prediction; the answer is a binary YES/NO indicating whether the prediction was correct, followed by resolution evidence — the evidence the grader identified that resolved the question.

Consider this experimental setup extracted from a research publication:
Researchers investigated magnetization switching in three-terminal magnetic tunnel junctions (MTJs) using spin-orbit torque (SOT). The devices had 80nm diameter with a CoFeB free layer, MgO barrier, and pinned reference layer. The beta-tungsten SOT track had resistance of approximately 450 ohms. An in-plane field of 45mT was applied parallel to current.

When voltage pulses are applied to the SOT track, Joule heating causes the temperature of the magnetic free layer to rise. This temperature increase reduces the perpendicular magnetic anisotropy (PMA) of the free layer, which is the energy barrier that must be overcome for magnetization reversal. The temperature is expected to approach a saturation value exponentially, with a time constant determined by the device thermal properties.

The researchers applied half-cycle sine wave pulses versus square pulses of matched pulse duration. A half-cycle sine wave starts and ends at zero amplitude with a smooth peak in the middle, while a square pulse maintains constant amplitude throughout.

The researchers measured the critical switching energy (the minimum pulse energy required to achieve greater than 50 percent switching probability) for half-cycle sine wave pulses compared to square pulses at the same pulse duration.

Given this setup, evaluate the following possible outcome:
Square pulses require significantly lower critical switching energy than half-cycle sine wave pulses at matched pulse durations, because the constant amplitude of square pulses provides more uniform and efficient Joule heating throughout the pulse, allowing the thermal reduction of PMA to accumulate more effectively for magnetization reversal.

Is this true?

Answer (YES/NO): NO